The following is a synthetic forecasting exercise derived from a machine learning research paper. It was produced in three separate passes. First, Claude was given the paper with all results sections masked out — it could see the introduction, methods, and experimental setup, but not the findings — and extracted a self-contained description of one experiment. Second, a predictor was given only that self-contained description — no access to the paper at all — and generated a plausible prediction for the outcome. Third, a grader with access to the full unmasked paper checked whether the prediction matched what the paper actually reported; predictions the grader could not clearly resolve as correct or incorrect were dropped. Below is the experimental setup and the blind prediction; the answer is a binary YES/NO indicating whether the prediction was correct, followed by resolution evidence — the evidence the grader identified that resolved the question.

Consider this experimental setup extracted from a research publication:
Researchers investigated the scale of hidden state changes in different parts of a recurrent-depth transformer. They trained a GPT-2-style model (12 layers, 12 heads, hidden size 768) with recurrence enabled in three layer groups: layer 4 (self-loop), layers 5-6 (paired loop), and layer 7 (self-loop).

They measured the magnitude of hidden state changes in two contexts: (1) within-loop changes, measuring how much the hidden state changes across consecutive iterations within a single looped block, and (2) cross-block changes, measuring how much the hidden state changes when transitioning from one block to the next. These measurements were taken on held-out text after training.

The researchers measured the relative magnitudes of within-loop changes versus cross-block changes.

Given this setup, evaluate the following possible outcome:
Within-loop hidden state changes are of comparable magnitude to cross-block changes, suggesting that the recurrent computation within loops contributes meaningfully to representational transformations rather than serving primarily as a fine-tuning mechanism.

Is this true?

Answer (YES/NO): NO